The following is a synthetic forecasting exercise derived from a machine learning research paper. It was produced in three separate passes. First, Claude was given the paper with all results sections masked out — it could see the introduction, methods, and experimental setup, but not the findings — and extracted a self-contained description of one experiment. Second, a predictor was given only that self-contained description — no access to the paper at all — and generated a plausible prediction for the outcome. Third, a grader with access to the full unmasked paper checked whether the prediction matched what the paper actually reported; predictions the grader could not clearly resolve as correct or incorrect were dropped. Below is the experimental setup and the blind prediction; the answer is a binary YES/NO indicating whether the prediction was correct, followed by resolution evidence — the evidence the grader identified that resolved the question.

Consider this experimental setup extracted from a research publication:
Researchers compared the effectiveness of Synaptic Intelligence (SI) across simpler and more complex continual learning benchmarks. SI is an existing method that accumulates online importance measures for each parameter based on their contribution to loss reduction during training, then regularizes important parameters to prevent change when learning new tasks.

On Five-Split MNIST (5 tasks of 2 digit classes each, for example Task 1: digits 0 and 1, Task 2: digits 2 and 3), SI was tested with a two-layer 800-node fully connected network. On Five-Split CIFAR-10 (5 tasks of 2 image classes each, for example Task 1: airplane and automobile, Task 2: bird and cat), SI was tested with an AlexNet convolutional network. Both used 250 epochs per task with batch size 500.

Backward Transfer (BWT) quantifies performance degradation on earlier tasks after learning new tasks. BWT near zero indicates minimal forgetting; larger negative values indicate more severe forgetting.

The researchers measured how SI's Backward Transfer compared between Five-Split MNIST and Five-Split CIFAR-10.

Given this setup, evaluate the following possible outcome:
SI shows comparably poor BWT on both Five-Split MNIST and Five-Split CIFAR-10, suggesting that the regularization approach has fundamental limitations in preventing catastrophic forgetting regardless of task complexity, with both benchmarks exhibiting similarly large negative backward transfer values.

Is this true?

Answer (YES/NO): NO